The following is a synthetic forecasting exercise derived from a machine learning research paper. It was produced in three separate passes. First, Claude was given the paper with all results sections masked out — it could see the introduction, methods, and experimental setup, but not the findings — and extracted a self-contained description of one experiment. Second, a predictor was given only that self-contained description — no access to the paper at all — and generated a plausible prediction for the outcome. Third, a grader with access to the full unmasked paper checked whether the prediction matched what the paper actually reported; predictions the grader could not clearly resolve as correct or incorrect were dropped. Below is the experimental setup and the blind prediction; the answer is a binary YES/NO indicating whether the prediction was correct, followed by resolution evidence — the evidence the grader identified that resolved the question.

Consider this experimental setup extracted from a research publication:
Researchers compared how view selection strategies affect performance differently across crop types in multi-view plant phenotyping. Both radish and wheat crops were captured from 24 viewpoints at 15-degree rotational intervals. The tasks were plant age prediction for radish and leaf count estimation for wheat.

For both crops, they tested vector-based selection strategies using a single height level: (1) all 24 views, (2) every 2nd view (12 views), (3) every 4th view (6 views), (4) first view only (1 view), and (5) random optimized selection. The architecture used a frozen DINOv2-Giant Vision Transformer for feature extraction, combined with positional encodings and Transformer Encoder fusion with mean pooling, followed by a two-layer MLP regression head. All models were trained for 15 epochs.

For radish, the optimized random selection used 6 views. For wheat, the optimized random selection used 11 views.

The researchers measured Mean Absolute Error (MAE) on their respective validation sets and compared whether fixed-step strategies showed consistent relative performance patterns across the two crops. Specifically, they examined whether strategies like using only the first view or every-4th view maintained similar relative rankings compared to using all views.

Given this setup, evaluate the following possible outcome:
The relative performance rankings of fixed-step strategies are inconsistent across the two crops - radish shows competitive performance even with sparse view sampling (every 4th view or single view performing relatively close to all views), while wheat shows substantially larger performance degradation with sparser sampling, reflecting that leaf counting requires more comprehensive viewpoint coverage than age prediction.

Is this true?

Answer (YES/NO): NO